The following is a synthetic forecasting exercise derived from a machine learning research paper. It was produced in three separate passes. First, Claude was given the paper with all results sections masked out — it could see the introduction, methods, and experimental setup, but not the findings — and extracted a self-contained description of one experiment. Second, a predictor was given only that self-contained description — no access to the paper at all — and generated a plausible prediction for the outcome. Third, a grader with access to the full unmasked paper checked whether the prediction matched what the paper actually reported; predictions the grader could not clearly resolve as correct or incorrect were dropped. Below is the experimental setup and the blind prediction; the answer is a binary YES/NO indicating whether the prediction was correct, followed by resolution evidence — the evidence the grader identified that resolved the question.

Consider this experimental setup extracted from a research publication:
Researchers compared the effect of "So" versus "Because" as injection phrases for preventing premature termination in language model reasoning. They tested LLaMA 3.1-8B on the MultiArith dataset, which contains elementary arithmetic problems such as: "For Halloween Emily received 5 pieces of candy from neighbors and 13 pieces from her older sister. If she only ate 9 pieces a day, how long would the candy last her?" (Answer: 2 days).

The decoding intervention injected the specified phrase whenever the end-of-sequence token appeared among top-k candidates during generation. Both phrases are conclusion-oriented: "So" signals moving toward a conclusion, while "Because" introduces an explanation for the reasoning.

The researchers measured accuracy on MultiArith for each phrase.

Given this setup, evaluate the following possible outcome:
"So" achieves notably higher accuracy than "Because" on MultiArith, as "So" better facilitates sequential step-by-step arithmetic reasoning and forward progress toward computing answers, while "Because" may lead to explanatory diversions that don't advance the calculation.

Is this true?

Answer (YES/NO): NO